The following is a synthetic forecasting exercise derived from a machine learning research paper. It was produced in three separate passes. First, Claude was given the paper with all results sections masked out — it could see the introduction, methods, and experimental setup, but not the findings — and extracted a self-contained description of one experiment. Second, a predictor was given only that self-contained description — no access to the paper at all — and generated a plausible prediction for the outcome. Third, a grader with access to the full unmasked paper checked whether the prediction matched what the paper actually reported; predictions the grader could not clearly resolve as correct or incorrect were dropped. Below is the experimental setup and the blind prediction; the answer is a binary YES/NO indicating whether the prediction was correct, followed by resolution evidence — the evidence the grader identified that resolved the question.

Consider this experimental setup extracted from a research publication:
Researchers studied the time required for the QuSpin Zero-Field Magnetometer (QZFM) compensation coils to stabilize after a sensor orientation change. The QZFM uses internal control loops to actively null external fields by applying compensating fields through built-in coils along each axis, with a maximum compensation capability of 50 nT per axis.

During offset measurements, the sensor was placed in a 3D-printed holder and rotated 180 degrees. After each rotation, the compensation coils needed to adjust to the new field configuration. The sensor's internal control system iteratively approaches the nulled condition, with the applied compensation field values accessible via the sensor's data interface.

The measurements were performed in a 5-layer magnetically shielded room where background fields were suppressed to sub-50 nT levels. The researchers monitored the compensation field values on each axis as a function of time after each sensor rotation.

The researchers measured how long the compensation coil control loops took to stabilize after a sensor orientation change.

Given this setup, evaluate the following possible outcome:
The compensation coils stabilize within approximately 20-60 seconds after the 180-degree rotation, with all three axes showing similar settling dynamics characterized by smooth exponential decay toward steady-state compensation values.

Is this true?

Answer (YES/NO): NO